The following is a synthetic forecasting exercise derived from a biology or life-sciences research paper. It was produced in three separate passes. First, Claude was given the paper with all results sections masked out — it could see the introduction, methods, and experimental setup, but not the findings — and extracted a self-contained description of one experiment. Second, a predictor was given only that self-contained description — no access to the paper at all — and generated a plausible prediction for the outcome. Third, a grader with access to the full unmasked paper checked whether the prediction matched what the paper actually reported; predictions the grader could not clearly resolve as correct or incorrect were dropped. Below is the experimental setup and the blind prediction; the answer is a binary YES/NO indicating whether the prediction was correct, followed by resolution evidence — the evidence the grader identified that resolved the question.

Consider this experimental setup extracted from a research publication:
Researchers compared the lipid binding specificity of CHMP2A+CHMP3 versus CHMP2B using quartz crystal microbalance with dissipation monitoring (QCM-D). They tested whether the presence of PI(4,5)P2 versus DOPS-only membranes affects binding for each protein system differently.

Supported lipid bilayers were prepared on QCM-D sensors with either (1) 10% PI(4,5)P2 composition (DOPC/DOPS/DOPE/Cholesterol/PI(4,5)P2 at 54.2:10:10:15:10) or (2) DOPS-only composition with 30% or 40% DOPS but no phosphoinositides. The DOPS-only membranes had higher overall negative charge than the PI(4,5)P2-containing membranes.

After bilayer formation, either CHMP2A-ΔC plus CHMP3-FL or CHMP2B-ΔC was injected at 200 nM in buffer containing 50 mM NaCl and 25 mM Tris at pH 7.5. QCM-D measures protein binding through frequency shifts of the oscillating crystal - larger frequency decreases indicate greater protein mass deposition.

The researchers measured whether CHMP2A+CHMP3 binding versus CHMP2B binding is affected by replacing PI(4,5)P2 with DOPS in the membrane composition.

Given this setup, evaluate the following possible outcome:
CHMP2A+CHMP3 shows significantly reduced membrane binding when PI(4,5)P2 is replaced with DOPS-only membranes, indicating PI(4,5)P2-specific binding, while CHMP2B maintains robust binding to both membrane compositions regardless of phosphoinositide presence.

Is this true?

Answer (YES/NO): NO